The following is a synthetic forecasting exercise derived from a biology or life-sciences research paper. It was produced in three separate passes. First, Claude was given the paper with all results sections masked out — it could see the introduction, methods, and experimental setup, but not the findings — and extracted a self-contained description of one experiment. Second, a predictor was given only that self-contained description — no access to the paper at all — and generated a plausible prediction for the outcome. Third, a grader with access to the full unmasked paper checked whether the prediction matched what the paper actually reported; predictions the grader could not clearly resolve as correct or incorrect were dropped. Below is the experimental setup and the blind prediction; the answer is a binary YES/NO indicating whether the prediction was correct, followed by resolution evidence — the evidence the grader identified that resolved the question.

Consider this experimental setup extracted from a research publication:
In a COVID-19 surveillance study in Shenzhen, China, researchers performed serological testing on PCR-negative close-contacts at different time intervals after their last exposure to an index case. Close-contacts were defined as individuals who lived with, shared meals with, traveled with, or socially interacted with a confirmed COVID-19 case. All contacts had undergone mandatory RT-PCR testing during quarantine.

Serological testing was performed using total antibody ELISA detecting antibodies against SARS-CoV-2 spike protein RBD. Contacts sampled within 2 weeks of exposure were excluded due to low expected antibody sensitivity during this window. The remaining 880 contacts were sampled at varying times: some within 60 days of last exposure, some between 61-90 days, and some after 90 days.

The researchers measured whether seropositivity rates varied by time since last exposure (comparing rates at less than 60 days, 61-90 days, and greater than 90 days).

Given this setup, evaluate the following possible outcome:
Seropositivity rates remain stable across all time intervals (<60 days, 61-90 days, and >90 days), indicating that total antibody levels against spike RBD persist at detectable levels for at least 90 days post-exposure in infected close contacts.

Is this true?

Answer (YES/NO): YES